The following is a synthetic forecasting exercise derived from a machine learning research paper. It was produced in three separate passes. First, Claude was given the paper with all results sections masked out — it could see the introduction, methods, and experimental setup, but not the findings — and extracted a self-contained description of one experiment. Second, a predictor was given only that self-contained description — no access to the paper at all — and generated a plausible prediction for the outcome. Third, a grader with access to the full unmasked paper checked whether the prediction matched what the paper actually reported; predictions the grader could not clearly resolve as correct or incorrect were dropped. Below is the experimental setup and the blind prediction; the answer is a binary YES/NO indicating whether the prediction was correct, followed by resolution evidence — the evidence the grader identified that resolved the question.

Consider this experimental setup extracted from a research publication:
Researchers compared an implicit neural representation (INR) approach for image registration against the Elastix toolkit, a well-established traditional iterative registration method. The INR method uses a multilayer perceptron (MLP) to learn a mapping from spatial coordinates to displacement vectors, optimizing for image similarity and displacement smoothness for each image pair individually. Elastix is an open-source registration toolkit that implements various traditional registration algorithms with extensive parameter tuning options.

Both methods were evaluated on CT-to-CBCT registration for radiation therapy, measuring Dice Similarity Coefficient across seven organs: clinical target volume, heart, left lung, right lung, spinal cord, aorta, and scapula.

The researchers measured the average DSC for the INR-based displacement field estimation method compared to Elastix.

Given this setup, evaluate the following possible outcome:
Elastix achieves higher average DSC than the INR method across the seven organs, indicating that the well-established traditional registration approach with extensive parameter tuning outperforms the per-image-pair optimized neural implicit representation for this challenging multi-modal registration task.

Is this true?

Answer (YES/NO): YES